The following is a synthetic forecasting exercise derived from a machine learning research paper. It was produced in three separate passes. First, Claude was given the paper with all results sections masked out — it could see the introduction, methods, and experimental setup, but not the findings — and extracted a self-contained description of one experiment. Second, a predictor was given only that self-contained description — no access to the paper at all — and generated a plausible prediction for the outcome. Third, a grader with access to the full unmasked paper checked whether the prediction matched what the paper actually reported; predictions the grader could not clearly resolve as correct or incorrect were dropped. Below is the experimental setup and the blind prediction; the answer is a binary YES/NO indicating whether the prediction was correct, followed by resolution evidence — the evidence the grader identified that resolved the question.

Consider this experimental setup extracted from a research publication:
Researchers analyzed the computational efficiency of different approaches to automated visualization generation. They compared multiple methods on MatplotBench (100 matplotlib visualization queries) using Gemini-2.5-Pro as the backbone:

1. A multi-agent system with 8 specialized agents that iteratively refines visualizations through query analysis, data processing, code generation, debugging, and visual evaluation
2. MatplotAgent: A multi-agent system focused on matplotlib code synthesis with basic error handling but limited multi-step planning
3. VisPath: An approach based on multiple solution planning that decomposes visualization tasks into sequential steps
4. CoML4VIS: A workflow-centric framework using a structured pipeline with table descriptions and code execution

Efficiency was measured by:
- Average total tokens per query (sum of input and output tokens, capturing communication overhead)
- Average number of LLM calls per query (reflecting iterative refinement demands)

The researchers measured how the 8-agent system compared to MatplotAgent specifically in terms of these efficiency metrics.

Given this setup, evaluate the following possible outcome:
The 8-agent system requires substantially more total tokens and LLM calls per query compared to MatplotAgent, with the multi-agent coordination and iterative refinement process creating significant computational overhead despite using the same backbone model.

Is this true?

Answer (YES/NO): NO